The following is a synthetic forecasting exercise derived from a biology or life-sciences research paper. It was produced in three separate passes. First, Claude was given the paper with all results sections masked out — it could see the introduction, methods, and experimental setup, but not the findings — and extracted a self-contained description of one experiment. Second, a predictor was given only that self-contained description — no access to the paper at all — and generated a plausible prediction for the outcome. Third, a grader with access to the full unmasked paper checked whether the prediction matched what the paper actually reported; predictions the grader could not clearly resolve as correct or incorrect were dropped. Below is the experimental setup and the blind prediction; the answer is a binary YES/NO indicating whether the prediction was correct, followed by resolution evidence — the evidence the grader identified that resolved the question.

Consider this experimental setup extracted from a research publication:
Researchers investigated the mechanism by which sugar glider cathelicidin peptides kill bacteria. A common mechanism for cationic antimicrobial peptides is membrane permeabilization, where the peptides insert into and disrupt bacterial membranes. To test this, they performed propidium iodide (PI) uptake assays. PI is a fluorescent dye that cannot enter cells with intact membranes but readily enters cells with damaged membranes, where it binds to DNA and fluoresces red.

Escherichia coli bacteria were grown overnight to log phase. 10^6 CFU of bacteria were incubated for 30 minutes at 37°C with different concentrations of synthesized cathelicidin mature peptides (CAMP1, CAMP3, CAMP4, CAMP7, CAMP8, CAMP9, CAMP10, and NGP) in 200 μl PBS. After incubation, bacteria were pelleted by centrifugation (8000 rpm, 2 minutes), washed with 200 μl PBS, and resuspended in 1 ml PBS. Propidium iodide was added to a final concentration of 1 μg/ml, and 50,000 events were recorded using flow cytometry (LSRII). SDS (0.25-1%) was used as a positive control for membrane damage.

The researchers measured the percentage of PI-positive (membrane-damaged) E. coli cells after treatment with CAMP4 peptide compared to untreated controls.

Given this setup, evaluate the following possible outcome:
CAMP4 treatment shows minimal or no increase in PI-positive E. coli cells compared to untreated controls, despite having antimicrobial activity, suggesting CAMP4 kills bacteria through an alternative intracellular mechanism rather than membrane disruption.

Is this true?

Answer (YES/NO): NO